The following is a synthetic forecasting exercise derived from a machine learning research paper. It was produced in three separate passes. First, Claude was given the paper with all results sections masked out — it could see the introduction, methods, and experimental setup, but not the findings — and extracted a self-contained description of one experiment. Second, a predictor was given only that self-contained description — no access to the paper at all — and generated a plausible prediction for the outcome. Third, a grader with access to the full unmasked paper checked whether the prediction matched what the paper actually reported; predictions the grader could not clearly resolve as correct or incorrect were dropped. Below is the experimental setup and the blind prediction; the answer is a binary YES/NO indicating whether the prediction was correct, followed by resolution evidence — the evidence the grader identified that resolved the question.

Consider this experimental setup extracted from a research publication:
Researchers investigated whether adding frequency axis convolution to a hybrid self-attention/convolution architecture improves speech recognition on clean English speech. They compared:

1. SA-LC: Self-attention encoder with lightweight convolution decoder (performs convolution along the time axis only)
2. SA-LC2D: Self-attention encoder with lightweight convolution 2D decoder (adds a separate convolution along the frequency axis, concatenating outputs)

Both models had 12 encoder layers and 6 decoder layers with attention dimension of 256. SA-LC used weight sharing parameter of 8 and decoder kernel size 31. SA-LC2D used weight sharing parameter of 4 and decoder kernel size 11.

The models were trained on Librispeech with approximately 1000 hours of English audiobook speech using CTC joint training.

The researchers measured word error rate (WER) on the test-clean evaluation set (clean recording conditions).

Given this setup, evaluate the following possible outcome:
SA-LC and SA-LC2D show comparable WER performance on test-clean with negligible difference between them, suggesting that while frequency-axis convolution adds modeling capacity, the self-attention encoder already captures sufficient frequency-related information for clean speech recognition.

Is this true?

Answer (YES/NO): YES